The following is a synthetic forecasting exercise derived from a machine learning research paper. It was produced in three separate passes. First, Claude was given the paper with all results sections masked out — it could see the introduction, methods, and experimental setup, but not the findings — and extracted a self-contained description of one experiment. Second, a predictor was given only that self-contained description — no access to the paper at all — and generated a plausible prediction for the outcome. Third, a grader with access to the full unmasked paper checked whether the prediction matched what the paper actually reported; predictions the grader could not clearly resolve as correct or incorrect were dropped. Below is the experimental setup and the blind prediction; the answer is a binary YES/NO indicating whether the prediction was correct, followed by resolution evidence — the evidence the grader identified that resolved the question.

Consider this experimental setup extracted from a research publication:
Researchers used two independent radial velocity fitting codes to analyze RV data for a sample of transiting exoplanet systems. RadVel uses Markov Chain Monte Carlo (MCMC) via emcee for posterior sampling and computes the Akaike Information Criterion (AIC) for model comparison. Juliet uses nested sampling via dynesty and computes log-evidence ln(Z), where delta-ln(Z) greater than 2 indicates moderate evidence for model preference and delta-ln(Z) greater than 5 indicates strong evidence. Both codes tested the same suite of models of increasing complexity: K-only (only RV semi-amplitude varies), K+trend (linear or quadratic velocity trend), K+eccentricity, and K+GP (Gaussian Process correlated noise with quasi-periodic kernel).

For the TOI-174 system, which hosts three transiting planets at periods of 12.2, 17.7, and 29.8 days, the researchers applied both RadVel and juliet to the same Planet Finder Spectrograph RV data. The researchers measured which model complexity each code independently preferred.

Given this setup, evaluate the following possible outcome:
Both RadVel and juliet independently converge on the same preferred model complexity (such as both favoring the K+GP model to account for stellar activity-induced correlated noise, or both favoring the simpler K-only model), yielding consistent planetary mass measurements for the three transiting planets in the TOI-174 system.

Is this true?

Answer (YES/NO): NO